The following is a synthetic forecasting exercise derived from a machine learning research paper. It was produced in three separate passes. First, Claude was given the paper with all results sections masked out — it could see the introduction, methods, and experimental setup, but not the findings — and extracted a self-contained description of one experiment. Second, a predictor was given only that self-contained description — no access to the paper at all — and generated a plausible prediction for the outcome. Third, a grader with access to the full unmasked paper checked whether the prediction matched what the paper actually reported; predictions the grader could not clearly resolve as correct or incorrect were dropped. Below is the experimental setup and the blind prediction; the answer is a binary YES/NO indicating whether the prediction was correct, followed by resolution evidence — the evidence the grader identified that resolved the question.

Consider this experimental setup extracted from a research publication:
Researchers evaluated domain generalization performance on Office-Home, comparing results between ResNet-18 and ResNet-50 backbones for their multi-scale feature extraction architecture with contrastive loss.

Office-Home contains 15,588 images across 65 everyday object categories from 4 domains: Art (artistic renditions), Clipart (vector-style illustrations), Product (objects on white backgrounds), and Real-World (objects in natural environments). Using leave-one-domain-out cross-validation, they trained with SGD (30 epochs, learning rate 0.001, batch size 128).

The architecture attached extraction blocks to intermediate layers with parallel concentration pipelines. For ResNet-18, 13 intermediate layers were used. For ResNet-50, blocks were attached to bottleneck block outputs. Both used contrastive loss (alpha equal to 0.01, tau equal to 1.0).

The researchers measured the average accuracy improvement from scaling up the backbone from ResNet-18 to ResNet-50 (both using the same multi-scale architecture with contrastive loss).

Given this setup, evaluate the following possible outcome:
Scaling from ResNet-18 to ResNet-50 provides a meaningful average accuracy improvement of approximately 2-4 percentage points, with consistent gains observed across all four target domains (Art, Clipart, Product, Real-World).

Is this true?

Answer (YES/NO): NO